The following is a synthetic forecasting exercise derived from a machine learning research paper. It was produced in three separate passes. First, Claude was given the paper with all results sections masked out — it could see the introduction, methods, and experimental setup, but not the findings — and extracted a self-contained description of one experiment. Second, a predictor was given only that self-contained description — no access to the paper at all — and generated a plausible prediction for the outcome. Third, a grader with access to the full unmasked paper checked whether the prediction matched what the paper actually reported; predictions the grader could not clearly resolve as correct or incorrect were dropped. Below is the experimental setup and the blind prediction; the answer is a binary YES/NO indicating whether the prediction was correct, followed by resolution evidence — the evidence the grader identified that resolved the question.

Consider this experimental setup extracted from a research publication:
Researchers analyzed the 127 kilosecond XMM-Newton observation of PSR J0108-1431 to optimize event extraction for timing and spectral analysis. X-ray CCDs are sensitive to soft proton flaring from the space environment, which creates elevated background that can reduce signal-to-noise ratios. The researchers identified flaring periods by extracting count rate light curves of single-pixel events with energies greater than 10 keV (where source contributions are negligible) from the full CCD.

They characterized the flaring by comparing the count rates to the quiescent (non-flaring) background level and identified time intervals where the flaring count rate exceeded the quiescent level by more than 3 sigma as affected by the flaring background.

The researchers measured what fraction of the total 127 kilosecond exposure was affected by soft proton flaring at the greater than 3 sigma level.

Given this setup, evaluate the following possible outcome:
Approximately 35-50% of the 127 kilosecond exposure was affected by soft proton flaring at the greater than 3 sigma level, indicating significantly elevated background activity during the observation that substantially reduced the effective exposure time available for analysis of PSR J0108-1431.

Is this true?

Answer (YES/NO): NO